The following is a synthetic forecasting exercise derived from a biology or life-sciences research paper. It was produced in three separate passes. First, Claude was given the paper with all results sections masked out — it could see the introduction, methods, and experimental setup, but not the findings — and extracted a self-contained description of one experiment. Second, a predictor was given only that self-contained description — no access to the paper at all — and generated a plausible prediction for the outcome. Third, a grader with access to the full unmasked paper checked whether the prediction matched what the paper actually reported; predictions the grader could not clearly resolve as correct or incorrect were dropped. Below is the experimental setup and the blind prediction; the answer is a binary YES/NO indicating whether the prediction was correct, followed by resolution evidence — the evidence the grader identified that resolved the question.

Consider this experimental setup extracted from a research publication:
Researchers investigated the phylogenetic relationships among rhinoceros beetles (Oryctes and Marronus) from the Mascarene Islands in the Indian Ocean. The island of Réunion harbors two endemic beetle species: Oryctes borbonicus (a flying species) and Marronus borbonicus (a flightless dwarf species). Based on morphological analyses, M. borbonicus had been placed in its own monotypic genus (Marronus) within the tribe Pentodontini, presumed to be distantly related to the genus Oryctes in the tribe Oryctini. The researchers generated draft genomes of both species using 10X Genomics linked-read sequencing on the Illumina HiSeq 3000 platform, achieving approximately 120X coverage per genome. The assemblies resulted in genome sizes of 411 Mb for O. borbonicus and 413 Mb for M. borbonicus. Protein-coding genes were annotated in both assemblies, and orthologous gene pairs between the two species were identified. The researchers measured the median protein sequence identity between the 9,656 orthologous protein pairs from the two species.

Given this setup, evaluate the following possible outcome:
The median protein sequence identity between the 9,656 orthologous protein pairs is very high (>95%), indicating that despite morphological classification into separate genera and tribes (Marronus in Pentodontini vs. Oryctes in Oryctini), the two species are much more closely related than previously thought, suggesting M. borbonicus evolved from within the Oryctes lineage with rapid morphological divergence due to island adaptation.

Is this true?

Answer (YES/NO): YES